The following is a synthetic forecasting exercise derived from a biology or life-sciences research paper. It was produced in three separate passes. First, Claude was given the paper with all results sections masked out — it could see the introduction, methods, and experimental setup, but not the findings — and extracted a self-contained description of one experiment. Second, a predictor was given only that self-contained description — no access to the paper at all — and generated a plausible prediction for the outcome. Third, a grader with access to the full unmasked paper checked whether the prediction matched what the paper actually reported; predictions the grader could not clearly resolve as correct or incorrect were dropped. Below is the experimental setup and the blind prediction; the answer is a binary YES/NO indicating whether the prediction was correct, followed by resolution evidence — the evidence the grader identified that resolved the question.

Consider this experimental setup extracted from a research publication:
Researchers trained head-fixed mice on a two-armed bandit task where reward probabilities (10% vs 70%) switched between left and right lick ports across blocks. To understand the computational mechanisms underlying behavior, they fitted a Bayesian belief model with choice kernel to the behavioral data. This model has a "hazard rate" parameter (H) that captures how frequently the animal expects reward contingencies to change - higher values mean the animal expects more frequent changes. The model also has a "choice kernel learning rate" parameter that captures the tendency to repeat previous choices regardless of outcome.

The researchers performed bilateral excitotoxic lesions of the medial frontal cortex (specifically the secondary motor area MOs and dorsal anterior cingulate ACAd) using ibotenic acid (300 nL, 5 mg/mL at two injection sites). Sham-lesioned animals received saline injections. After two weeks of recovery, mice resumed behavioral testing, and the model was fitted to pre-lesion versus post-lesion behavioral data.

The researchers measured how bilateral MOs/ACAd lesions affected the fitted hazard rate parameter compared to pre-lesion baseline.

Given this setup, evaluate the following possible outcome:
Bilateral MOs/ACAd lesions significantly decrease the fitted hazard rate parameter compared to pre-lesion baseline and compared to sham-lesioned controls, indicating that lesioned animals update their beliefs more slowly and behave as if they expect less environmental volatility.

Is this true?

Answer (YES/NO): NO